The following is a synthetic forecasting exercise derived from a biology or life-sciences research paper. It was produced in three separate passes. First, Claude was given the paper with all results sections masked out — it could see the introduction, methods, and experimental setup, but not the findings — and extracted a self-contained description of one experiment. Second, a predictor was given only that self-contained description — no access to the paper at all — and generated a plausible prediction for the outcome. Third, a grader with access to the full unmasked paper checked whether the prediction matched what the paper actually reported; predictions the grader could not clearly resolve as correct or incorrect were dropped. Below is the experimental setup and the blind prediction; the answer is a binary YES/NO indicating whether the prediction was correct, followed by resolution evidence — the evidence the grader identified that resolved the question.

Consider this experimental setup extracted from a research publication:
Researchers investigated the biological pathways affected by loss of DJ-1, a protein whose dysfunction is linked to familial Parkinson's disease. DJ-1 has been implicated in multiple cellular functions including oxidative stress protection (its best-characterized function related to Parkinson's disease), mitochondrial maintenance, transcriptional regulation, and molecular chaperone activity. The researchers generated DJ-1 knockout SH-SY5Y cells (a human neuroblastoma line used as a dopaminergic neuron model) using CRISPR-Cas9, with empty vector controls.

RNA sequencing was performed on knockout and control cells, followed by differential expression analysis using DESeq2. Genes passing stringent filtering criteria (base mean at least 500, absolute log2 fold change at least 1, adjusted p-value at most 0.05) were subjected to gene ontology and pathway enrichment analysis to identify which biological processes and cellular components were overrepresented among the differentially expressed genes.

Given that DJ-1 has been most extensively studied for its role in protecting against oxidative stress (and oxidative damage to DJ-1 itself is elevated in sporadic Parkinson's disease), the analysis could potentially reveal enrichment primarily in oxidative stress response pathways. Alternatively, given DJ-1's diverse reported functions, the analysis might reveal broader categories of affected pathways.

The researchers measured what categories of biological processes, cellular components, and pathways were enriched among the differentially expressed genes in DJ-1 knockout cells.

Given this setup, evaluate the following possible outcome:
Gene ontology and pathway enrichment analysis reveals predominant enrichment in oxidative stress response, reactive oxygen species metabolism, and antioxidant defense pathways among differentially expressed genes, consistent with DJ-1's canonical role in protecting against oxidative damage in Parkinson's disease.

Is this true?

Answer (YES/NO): NO